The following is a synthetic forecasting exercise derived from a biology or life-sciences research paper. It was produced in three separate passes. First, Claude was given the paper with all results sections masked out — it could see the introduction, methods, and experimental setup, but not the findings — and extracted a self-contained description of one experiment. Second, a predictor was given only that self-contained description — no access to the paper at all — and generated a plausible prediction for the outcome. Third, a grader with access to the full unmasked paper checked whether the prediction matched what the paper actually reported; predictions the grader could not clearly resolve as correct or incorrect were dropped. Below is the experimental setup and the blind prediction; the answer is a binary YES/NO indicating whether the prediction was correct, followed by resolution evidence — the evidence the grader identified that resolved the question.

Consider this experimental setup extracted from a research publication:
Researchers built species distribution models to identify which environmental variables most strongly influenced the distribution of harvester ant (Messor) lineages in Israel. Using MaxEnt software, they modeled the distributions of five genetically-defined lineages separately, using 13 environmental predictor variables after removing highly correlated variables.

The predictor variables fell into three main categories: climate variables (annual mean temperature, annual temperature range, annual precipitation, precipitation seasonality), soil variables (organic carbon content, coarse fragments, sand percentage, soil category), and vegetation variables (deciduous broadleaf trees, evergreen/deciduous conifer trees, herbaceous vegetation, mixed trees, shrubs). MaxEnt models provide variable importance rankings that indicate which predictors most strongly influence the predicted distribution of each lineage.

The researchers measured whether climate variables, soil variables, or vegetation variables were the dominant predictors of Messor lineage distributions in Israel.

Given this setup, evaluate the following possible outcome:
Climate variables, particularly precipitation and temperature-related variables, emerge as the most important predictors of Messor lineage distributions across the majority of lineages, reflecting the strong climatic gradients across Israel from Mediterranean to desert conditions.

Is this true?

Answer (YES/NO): NO